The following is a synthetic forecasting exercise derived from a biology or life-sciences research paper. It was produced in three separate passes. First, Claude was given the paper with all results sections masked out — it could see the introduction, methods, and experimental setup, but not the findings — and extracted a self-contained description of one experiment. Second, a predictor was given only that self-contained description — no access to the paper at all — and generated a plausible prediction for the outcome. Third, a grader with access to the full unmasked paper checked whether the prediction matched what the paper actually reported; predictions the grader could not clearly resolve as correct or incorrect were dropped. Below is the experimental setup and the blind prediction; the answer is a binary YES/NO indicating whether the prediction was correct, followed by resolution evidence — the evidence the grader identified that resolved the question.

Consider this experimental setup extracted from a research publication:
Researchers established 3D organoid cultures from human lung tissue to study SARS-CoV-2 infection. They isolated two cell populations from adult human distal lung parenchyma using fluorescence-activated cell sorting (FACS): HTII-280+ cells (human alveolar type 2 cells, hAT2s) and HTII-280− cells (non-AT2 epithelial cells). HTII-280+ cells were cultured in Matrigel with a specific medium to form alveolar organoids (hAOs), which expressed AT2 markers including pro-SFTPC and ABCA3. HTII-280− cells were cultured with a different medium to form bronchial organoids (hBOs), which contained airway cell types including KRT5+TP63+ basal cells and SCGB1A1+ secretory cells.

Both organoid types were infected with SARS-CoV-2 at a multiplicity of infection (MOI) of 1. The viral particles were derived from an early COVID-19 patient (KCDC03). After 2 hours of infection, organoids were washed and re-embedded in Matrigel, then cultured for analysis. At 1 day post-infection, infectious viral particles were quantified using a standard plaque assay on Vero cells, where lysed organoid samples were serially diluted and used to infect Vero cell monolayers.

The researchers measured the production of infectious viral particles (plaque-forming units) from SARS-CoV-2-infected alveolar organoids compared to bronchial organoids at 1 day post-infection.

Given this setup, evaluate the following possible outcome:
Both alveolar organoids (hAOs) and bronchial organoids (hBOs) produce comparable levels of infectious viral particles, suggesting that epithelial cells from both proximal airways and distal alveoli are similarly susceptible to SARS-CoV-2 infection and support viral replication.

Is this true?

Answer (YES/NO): NO